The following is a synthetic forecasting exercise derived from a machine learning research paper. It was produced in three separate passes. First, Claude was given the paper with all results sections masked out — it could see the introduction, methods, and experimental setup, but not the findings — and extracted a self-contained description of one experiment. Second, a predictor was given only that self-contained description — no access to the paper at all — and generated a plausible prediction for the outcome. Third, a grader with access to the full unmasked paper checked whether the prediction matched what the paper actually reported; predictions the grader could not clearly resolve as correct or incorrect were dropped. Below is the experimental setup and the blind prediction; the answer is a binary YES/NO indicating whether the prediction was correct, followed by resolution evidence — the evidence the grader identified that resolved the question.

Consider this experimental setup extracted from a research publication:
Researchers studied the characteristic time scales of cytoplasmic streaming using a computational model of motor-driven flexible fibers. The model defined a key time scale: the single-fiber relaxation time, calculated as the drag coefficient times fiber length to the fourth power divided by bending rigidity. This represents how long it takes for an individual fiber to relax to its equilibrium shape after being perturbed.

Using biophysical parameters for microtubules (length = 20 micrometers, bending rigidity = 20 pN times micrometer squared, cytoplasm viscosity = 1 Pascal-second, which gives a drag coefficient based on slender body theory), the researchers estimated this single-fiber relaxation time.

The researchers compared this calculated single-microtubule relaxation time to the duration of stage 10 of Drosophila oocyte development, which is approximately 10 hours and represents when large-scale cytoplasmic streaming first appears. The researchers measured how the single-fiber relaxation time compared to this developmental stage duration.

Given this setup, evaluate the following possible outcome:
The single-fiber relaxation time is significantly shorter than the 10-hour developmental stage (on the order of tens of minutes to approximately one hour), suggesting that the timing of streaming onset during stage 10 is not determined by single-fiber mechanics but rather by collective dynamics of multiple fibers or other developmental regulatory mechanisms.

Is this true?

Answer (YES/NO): NO